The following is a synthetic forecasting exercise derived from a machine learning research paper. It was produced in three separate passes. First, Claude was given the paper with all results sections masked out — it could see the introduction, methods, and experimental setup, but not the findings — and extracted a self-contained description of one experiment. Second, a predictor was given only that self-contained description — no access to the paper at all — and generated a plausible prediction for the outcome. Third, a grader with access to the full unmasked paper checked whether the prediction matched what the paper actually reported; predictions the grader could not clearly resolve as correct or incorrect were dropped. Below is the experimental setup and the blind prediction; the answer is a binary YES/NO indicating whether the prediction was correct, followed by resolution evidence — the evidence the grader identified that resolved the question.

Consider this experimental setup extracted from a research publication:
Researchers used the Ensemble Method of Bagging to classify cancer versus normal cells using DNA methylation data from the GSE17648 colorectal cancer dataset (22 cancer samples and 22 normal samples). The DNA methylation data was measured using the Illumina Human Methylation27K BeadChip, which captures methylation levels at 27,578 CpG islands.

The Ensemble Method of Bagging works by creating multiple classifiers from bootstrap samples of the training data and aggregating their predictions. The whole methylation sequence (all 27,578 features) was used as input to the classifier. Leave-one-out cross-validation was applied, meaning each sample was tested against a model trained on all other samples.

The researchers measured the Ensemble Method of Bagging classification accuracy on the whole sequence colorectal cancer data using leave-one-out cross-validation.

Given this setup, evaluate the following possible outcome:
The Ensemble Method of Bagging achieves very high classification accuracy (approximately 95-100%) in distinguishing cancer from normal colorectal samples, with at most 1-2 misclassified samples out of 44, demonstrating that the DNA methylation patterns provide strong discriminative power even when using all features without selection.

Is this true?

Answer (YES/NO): YES